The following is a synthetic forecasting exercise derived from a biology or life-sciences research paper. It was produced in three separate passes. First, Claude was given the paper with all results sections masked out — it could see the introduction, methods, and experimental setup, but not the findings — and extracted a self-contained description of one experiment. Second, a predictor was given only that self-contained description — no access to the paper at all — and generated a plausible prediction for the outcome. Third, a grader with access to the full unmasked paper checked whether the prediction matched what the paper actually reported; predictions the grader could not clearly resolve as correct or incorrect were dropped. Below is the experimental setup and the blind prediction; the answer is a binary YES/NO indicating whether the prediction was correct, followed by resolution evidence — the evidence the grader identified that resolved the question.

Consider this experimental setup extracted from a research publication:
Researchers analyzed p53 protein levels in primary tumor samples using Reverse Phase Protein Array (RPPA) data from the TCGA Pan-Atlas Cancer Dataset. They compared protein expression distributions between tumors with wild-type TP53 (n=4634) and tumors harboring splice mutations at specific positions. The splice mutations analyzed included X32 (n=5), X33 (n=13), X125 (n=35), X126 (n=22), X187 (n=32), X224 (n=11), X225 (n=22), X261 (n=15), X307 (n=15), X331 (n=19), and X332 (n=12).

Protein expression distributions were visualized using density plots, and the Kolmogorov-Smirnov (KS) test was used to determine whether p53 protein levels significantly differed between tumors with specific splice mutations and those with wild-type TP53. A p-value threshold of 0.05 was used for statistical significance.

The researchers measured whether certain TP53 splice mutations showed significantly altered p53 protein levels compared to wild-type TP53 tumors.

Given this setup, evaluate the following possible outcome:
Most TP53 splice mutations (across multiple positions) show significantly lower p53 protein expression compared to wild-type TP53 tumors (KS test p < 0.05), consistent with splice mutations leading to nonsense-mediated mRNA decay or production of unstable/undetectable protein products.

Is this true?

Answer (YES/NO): NO